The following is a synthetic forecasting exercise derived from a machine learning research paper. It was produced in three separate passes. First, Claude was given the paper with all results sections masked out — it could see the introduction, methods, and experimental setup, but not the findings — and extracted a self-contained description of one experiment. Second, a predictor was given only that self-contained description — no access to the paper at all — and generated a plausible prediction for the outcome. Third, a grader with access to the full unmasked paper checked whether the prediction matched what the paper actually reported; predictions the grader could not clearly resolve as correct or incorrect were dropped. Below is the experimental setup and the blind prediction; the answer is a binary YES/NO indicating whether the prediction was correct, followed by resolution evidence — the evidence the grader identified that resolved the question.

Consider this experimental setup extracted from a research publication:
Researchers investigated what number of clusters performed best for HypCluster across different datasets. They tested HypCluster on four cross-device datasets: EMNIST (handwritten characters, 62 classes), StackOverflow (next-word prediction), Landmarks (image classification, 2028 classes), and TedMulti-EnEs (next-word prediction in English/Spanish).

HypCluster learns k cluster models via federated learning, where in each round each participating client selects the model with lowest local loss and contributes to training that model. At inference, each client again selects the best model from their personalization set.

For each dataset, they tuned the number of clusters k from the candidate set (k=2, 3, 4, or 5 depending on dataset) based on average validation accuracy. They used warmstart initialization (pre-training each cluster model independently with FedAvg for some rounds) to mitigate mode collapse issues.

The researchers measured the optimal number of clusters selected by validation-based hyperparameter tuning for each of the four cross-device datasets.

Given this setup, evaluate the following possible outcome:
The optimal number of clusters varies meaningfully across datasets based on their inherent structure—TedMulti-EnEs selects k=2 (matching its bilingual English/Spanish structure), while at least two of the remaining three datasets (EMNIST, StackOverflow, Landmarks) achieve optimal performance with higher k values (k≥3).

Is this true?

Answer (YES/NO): NO